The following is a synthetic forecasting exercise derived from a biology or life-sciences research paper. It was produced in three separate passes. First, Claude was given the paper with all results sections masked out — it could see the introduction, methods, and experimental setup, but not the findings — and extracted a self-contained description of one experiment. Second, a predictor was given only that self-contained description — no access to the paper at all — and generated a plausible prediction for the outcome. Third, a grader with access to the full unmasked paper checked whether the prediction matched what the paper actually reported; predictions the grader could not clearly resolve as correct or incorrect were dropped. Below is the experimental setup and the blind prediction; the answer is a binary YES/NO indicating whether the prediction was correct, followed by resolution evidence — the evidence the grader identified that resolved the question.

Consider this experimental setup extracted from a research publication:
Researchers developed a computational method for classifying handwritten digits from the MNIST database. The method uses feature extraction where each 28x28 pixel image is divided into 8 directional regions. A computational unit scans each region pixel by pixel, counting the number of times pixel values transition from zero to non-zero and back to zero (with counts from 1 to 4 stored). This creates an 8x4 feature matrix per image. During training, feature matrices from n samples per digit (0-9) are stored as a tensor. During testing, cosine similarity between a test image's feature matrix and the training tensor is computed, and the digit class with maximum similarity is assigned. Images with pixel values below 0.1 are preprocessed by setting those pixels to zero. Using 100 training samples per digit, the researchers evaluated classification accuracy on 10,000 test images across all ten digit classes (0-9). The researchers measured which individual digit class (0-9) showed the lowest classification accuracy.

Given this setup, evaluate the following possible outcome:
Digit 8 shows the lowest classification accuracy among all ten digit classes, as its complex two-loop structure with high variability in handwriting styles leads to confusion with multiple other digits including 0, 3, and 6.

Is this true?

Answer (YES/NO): NO